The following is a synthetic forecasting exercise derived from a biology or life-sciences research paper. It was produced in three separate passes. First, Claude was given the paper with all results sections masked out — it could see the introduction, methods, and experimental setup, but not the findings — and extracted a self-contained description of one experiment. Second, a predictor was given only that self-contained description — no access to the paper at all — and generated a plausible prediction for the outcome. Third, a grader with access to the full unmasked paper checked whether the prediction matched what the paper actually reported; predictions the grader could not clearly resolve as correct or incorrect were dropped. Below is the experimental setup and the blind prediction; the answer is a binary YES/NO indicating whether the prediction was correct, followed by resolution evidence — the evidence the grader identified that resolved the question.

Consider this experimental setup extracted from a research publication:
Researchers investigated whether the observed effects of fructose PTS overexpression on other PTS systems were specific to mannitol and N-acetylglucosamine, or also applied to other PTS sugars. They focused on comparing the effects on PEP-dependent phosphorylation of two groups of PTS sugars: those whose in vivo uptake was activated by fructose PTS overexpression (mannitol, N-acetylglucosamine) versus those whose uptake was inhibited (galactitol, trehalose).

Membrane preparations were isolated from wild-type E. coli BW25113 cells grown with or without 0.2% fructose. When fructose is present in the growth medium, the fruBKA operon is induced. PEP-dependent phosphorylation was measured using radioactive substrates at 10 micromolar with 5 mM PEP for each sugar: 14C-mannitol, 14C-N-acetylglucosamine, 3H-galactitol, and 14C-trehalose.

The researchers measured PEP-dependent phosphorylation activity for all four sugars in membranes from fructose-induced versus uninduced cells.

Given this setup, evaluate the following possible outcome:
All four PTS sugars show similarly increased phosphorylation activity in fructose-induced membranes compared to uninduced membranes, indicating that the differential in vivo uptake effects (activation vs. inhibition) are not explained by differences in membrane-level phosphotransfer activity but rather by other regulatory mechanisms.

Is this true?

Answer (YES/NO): NO